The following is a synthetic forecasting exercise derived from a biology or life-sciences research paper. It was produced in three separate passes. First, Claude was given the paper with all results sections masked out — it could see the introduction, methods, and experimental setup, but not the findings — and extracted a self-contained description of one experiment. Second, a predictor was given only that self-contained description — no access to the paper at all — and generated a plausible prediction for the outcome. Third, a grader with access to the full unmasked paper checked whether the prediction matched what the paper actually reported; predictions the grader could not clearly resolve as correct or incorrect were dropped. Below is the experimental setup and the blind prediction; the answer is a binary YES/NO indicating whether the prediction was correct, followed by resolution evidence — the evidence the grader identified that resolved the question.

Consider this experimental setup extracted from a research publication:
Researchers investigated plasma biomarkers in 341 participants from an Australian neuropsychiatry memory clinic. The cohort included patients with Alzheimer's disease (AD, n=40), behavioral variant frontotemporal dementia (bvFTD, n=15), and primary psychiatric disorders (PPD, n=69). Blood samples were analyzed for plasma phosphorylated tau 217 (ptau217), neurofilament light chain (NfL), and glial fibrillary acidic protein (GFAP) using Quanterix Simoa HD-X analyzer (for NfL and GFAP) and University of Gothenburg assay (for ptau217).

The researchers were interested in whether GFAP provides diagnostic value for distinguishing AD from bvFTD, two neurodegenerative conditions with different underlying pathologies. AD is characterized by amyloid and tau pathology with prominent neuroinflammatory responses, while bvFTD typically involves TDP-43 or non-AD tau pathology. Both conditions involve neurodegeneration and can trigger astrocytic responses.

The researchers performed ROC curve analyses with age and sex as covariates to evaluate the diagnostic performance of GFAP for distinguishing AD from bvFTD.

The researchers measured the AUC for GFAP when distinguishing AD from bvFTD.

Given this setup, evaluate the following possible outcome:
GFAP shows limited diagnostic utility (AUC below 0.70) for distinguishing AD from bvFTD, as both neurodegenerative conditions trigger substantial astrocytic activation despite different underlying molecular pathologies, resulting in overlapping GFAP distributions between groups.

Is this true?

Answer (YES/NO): NO